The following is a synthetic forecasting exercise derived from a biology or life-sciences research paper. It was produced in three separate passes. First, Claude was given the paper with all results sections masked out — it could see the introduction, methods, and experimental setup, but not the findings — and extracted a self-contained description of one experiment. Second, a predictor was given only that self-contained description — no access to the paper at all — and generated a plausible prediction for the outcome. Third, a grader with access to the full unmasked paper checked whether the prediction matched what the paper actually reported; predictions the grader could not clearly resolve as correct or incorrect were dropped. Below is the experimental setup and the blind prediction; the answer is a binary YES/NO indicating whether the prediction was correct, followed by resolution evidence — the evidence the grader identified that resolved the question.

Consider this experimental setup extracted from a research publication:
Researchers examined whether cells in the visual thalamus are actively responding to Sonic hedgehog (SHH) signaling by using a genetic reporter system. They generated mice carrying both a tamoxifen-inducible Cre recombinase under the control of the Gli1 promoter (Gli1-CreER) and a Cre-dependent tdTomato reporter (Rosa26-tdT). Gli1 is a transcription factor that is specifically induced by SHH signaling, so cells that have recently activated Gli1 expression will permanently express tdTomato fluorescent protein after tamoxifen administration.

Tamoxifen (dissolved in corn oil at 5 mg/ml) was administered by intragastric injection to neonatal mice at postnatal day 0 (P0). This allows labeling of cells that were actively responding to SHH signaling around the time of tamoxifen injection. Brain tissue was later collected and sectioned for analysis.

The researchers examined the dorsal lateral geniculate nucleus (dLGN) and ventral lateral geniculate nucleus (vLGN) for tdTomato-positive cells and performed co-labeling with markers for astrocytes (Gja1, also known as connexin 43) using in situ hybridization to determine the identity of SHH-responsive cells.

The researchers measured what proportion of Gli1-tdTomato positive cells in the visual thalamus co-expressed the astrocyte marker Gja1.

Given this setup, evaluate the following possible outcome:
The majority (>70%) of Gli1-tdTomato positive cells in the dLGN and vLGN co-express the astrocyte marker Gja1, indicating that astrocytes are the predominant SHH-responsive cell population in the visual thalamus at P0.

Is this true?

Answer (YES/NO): YES